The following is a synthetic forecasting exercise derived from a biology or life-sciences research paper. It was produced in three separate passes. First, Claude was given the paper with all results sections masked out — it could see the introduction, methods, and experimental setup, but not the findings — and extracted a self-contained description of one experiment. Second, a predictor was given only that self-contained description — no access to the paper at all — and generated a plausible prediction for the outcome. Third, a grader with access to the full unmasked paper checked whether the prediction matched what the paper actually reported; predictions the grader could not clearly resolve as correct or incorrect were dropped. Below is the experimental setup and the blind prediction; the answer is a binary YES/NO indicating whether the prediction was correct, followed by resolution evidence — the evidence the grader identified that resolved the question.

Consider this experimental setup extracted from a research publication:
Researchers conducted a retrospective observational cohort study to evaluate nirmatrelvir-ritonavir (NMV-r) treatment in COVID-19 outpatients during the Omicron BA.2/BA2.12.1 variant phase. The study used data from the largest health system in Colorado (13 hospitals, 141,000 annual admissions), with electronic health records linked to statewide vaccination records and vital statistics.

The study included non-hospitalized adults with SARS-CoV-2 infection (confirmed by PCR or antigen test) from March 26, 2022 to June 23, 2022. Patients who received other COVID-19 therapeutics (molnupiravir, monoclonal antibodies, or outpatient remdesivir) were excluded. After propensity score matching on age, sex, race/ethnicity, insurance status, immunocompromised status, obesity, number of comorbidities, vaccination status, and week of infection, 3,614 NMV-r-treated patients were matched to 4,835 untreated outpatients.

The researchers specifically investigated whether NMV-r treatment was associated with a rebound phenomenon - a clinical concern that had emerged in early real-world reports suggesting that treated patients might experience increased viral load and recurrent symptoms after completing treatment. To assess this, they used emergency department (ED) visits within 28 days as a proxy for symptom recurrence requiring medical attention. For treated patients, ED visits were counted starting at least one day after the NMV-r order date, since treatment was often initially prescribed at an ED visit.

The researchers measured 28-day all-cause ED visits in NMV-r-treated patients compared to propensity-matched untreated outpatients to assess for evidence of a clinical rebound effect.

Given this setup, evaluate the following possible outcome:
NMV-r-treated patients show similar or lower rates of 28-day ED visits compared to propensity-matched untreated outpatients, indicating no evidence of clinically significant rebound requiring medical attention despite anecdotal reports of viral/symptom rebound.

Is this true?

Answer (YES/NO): YES